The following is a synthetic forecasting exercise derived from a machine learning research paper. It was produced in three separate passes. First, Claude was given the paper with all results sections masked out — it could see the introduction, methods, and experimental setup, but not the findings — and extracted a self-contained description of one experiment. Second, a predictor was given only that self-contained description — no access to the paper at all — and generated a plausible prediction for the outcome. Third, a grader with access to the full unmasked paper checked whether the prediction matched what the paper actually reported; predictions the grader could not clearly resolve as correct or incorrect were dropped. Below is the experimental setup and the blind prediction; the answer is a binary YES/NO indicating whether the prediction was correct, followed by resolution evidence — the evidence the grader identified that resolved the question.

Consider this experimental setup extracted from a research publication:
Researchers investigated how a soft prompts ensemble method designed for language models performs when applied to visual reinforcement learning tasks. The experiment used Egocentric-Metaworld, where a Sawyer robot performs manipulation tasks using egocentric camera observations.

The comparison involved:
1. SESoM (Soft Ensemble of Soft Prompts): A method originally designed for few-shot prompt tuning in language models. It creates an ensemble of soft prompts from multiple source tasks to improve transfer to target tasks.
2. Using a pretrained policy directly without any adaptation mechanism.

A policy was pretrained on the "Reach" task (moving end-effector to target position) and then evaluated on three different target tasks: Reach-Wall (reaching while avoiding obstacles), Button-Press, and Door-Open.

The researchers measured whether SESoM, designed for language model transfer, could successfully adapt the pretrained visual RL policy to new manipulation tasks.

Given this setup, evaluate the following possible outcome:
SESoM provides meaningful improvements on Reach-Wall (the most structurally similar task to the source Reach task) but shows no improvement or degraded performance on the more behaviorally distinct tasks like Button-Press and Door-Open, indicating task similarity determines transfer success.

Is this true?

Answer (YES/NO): NO